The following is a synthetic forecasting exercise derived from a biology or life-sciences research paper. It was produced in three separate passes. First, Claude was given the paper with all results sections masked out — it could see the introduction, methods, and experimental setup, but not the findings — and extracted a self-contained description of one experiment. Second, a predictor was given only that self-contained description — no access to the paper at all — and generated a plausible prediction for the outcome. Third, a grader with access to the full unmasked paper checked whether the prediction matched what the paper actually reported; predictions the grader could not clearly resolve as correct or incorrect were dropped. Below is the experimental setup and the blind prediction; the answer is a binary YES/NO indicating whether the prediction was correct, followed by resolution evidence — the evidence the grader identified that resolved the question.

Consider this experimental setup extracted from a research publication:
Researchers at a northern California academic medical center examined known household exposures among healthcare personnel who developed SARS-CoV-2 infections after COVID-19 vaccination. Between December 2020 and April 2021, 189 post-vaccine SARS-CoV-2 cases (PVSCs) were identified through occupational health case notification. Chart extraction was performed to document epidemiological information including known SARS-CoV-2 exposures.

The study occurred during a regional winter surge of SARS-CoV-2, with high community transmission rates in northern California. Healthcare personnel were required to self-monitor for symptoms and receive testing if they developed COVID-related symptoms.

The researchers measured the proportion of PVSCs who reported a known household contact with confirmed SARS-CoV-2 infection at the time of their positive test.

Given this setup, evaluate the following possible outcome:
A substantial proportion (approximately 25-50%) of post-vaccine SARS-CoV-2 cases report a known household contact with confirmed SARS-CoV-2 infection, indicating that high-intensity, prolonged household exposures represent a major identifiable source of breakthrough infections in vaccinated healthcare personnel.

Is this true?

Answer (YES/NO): YES